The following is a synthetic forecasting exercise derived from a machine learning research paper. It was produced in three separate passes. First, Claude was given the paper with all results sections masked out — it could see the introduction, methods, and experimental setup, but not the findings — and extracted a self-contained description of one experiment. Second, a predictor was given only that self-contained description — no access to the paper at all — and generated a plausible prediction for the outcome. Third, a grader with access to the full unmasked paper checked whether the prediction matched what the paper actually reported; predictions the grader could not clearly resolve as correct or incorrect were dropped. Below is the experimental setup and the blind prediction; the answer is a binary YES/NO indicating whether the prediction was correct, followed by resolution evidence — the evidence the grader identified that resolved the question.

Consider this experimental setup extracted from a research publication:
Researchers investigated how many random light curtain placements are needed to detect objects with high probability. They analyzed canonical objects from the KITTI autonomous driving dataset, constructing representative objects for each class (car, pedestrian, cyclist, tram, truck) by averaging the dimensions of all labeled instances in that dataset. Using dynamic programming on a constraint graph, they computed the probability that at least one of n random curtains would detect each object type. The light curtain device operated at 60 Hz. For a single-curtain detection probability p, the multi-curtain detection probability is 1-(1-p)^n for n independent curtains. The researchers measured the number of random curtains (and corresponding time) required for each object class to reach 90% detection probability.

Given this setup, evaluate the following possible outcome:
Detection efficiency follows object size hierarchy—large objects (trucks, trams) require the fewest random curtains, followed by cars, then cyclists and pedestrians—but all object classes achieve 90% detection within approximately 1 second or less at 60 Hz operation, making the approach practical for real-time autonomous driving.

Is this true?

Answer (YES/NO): YES